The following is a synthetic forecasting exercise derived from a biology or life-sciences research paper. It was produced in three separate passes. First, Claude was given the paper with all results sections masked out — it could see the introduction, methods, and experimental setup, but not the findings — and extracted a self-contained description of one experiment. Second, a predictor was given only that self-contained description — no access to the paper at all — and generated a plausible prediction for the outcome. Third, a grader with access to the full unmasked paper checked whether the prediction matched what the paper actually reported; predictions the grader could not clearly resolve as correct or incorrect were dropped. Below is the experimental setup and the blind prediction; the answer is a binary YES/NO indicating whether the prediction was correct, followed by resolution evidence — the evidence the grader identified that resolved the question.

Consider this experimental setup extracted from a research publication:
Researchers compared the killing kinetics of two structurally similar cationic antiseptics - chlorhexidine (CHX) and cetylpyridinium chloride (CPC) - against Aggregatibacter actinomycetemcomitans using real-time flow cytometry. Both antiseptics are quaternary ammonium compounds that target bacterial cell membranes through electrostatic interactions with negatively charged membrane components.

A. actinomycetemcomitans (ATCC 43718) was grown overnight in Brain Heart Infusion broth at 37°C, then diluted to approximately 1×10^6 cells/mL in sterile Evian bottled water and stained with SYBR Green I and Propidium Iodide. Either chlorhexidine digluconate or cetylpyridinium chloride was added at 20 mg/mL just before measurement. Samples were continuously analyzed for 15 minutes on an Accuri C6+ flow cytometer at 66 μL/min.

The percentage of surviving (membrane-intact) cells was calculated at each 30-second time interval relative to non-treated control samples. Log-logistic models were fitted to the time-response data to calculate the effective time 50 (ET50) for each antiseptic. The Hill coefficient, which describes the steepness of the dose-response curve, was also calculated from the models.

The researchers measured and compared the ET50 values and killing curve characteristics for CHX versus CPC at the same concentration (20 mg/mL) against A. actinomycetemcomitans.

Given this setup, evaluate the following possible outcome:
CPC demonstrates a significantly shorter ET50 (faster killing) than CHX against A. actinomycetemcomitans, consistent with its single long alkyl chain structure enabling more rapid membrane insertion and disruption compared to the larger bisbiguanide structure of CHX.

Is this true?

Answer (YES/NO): NO